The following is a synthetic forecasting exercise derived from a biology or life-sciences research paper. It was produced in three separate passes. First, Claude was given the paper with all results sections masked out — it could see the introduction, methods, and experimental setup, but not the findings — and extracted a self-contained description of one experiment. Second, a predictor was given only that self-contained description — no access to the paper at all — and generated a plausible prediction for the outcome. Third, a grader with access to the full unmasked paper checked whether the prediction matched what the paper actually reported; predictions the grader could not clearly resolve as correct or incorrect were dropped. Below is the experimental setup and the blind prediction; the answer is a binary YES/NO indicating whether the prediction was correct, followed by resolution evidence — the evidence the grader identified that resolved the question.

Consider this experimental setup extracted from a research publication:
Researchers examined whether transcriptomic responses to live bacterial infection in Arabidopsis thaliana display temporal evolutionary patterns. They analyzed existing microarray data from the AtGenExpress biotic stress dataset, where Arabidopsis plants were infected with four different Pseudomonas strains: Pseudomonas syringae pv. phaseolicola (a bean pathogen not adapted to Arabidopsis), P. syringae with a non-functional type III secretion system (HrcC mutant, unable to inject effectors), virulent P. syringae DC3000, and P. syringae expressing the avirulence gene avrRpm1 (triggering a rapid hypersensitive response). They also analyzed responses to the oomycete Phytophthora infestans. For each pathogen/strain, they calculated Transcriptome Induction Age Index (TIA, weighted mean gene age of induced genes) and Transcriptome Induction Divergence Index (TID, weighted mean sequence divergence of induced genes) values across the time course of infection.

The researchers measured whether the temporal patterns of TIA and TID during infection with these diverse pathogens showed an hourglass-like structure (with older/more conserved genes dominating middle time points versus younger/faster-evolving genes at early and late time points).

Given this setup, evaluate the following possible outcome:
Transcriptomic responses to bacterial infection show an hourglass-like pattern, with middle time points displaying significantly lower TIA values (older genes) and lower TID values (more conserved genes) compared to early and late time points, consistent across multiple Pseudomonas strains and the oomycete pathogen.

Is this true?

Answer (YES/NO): NO